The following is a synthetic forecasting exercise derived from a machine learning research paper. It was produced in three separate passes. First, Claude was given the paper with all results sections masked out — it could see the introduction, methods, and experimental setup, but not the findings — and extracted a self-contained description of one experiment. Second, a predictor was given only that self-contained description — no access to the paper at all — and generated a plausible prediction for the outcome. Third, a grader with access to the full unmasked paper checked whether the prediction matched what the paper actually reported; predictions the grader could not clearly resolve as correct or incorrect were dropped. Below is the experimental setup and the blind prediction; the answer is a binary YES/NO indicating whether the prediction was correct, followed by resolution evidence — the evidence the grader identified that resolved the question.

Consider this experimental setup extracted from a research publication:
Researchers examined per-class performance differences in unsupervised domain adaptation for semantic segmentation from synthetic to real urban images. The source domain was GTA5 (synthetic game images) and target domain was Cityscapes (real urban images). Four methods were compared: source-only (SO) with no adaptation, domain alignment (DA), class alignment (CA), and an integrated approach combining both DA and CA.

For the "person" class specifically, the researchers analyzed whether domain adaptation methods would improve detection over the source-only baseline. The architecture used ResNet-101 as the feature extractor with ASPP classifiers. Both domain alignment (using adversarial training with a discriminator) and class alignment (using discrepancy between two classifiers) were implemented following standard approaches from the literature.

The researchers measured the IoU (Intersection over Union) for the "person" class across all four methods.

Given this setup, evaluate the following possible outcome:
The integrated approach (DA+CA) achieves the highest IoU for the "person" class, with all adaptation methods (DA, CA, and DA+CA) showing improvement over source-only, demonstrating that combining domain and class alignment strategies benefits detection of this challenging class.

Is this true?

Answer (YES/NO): NO